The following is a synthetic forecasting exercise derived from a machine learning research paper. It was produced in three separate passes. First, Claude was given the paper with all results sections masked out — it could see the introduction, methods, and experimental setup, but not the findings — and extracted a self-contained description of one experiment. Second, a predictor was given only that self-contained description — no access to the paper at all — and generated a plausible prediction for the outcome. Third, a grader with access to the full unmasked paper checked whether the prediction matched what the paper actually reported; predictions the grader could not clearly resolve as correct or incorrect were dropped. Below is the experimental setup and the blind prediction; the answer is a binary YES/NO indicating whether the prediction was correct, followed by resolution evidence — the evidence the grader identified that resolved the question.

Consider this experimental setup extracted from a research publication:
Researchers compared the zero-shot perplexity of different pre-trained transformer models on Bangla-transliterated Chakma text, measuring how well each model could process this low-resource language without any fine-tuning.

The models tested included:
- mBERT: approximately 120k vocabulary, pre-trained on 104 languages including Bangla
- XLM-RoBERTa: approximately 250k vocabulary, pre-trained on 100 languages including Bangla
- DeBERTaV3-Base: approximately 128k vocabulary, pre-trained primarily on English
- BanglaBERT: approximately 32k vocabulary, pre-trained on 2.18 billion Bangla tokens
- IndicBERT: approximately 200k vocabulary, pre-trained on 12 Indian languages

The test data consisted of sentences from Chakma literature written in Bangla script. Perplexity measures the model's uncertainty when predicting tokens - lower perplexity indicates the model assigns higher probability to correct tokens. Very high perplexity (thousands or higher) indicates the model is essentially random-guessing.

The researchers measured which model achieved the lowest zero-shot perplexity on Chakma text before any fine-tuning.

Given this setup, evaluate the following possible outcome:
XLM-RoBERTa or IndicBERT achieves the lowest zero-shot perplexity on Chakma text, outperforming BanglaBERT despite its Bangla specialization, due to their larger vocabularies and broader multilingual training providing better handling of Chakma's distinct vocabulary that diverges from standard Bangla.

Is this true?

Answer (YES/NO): NO